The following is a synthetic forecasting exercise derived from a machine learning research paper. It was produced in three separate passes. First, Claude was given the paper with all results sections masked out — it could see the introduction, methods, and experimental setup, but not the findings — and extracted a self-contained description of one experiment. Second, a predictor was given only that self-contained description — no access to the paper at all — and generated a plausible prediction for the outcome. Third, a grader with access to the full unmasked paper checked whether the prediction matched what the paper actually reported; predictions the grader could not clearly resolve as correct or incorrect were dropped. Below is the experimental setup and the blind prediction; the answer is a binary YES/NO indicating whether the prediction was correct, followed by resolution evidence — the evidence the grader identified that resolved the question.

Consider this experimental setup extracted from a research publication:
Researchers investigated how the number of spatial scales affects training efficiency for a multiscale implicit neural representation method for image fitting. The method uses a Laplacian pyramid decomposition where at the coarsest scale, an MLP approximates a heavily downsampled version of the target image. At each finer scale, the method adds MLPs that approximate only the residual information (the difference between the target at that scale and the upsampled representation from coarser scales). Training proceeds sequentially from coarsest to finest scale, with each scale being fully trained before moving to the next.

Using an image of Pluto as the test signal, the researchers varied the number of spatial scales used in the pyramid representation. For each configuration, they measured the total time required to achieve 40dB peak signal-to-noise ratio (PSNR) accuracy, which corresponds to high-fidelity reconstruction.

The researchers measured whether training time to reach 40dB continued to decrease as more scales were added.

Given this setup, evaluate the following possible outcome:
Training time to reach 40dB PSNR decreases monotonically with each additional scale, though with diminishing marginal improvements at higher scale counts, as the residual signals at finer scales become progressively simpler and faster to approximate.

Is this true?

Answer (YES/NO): NO